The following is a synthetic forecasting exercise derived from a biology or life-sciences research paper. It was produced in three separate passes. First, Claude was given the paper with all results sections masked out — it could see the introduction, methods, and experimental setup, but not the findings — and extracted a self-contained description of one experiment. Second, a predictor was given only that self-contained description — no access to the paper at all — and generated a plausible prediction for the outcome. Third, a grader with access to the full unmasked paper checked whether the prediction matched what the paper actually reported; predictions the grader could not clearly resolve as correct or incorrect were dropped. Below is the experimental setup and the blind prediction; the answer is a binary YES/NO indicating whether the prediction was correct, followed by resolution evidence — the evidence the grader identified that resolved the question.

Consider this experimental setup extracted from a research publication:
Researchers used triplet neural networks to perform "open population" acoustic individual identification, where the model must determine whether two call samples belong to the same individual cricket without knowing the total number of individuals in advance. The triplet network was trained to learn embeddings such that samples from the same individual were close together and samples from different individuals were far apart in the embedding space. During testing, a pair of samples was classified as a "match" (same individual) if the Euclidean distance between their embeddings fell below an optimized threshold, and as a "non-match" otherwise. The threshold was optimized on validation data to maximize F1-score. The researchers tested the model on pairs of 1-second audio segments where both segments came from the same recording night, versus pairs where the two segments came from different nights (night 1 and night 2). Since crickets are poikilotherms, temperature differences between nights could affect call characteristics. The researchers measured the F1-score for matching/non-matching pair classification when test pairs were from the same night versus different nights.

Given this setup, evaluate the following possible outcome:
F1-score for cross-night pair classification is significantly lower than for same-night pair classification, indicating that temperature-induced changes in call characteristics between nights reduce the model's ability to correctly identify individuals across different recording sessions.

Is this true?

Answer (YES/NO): YES